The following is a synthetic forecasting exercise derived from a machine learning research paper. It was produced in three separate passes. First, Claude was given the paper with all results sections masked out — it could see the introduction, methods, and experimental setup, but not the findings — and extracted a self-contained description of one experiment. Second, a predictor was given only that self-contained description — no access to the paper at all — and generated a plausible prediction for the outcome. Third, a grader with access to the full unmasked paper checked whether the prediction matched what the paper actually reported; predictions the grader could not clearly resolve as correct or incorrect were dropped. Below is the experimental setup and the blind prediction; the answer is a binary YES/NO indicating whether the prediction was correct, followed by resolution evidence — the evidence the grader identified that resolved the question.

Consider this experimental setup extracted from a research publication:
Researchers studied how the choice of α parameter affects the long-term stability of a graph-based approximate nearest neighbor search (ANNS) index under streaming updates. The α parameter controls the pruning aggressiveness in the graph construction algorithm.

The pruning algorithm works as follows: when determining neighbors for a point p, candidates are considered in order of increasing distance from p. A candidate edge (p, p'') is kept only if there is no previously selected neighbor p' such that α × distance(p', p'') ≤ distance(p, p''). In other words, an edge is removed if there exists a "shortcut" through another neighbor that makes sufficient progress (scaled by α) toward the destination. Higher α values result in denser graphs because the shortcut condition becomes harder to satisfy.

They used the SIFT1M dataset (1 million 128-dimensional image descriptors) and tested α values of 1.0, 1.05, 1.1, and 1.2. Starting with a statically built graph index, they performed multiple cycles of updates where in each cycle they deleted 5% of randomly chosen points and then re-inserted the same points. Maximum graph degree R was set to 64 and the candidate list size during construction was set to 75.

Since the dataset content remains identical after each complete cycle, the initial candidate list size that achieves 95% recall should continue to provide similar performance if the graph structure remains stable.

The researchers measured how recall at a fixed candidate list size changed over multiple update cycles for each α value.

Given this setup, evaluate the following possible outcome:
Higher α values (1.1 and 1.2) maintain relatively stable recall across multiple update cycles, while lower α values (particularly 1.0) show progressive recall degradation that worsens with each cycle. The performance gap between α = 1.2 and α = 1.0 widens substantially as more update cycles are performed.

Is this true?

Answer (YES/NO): YES